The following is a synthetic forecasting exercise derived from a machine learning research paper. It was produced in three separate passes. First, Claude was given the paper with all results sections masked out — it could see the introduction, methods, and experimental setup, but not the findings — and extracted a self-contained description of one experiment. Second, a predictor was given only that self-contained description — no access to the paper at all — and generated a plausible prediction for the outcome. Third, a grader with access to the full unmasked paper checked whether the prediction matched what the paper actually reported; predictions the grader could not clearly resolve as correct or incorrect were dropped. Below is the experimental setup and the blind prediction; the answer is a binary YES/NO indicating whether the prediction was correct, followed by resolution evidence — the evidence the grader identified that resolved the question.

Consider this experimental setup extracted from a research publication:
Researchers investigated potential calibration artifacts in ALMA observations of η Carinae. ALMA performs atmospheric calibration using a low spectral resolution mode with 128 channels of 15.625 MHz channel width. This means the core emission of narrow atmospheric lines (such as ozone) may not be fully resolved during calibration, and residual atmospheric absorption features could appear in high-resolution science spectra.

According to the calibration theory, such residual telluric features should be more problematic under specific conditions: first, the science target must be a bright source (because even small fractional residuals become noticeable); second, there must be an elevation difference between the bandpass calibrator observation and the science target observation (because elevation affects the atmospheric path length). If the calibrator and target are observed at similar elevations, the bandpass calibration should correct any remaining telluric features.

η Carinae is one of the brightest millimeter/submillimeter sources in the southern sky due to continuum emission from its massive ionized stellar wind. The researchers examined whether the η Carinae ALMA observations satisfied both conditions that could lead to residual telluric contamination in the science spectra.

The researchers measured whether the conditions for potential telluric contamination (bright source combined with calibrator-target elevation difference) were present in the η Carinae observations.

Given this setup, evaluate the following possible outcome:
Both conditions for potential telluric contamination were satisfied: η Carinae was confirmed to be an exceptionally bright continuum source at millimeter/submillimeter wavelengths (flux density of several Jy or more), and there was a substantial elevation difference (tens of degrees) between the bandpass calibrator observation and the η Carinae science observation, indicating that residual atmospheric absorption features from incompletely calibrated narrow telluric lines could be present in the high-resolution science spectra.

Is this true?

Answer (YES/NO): NO